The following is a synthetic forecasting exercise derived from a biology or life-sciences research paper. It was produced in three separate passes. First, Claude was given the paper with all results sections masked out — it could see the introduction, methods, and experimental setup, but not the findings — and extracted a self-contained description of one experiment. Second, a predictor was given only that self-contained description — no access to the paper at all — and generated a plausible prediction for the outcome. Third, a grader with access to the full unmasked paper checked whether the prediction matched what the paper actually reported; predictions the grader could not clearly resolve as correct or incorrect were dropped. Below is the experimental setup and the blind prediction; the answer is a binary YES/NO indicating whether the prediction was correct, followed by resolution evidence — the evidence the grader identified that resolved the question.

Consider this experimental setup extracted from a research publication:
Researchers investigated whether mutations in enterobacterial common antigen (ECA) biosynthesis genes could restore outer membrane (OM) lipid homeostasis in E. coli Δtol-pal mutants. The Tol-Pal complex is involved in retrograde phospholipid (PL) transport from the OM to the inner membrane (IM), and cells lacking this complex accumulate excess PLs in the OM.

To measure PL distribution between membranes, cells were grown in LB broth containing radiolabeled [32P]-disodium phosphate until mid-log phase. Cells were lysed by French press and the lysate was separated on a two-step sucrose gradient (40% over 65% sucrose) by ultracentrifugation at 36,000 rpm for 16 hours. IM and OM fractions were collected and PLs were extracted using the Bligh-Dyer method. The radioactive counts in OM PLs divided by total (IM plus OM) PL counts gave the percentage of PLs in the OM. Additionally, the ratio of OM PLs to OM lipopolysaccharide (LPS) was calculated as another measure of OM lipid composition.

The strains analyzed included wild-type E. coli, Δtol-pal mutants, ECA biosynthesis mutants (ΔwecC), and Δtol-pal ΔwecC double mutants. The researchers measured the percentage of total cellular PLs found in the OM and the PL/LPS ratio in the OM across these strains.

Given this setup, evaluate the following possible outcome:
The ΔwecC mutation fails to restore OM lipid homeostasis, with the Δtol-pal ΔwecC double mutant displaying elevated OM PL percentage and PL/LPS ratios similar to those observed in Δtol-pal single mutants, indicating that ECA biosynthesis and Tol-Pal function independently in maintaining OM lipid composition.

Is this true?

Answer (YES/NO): YES